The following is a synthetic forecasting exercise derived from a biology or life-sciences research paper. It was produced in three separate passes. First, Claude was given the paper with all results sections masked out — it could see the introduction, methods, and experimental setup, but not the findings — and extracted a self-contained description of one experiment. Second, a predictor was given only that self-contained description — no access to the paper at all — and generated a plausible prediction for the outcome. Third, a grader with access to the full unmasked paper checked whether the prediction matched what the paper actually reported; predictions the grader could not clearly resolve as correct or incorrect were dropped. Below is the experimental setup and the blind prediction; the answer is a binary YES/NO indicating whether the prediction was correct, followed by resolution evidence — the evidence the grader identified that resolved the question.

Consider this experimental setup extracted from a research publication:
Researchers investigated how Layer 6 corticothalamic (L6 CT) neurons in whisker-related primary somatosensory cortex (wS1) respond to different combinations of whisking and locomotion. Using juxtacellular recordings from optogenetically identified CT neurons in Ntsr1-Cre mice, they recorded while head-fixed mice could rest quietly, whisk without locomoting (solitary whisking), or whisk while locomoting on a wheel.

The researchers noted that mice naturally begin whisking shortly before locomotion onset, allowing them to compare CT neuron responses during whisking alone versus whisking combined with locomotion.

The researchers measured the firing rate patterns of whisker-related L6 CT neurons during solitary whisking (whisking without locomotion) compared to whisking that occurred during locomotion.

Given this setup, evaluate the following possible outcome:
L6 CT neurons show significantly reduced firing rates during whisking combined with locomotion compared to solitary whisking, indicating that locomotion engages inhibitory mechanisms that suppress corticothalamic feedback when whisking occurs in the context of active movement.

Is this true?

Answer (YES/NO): NO